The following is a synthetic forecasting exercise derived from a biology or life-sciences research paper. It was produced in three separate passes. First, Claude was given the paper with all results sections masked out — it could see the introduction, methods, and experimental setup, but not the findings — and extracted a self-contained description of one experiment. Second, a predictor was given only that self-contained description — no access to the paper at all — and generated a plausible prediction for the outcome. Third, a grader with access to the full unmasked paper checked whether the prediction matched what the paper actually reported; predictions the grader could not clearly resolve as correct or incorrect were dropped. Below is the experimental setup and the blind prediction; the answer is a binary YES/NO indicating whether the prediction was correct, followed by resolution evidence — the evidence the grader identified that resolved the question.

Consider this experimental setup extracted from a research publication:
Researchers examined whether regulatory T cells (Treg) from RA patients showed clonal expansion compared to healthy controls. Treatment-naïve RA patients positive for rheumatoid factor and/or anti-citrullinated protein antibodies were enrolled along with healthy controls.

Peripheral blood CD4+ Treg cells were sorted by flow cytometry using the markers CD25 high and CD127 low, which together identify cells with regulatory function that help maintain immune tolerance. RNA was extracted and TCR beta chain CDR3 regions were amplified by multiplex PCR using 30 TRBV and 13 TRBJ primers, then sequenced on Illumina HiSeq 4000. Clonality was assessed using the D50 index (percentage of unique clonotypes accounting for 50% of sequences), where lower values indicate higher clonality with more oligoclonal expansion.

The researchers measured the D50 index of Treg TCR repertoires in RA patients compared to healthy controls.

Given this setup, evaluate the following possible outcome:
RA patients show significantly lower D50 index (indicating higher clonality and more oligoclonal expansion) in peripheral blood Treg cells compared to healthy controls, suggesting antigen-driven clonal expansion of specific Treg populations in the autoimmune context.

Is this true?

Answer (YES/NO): NO